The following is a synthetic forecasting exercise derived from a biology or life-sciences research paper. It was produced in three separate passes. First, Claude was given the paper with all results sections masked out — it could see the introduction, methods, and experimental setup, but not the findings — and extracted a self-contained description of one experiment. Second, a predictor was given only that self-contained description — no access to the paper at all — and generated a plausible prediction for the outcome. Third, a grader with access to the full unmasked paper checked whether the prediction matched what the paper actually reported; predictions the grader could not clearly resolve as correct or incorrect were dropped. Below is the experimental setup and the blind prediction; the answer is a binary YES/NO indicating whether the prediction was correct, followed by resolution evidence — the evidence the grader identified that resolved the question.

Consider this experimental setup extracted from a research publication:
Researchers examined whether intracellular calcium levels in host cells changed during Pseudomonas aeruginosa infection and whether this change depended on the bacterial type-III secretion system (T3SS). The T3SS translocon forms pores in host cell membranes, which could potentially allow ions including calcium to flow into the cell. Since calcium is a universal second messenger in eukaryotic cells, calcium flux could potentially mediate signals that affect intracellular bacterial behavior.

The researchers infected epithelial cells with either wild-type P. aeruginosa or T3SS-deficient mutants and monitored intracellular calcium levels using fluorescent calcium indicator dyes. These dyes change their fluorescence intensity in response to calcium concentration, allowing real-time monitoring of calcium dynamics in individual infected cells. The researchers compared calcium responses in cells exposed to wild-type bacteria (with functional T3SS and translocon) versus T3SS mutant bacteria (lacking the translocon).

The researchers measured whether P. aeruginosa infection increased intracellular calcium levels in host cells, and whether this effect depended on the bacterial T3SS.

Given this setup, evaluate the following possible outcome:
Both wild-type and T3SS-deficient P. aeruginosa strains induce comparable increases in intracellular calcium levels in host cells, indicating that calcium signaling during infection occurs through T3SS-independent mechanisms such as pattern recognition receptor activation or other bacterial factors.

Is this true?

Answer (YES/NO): NO